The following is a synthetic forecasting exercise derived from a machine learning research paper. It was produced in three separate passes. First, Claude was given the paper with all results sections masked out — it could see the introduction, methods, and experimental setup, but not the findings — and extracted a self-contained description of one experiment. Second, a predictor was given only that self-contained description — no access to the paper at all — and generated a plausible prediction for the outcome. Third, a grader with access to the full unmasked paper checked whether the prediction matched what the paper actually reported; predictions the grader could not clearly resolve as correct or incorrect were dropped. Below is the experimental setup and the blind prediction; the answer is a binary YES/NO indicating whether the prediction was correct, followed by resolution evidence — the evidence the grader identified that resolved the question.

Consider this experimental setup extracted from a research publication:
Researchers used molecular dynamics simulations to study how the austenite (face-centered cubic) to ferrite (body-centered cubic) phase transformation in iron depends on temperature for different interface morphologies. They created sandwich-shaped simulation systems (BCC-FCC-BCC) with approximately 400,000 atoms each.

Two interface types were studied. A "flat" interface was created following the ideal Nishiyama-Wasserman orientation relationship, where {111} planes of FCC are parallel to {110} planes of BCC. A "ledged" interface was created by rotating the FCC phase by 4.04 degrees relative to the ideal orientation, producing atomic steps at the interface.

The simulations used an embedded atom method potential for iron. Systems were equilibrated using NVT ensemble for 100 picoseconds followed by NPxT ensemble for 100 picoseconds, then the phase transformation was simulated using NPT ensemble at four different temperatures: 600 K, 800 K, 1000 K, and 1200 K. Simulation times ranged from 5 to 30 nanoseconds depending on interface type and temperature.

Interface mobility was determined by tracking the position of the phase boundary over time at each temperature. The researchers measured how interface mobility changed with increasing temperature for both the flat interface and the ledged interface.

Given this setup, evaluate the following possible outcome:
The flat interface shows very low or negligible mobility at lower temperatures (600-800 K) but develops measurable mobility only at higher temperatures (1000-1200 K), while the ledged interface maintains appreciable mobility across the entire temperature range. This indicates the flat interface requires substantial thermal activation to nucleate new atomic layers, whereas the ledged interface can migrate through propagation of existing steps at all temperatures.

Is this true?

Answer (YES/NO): NO